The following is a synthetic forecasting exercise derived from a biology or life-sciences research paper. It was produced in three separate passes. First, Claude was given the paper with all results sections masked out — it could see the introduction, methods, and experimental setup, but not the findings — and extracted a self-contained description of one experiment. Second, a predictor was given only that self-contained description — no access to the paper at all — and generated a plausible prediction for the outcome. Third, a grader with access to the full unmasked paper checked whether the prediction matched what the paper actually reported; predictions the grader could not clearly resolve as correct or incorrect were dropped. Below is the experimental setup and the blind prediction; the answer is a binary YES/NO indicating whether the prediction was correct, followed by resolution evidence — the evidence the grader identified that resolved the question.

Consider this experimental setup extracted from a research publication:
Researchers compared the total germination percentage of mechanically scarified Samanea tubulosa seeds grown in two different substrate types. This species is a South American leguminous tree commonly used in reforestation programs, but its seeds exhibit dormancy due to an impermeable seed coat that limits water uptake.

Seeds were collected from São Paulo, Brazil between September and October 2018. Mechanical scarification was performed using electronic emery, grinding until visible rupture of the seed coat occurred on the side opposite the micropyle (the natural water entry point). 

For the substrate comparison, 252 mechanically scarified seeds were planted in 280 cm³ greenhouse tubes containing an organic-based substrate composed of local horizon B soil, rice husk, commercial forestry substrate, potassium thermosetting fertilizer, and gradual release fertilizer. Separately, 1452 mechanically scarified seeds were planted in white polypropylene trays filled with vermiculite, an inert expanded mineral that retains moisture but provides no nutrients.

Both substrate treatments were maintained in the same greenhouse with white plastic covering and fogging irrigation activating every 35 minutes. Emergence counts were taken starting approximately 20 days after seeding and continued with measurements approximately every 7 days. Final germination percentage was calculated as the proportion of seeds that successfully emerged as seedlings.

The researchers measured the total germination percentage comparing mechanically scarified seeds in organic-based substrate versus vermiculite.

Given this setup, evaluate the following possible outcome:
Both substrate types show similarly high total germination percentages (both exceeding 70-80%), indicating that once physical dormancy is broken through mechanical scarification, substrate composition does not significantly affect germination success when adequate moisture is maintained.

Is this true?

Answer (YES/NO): NO